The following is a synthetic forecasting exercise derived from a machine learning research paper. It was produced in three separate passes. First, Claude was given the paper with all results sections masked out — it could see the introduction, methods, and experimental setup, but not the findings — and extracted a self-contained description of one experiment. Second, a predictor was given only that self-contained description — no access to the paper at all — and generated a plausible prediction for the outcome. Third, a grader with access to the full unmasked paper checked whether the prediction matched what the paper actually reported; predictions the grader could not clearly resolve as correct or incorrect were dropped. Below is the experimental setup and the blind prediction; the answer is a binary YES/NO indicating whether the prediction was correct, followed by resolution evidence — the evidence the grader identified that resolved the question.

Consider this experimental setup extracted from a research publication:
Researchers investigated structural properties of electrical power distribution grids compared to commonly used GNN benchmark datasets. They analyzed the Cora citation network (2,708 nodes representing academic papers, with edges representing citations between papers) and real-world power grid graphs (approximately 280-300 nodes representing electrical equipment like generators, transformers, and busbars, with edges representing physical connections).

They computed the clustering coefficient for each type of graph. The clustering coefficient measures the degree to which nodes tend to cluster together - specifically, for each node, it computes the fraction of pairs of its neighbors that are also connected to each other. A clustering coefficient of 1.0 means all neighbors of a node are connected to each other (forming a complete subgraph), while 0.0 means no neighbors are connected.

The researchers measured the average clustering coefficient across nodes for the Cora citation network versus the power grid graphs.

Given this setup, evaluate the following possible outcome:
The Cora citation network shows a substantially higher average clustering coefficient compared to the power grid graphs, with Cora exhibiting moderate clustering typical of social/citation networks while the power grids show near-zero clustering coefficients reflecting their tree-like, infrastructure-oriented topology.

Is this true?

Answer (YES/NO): YES